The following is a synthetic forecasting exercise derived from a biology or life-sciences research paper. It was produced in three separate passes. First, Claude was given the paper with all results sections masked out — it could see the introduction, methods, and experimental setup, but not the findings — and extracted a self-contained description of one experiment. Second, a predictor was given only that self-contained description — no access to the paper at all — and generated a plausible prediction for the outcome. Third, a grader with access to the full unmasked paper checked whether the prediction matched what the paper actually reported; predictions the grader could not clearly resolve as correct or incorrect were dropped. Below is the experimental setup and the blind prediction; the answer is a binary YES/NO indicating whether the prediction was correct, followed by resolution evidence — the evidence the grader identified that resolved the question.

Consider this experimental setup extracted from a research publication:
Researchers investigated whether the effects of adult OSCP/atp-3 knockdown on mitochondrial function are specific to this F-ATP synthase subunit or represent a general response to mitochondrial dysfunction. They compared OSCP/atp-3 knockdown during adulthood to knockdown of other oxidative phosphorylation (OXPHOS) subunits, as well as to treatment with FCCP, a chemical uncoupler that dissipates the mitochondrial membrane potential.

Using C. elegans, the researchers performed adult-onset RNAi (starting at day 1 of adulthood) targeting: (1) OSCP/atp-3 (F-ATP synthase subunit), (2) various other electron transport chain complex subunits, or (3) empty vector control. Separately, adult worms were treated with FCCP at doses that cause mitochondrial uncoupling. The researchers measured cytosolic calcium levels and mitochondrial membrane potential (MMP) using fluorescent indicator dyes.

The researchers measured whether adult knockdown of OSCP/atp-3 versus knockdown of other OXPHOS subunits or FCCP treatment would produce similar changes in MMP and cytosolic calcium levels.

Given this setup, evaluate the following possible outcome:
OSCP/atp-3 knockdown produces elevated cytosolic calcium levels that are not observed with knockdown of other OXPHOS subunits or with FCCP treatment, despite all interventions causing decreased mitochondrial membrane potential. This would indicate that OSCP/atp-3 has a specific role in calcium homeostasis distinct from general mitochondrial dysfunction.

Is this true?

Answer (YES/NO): NO